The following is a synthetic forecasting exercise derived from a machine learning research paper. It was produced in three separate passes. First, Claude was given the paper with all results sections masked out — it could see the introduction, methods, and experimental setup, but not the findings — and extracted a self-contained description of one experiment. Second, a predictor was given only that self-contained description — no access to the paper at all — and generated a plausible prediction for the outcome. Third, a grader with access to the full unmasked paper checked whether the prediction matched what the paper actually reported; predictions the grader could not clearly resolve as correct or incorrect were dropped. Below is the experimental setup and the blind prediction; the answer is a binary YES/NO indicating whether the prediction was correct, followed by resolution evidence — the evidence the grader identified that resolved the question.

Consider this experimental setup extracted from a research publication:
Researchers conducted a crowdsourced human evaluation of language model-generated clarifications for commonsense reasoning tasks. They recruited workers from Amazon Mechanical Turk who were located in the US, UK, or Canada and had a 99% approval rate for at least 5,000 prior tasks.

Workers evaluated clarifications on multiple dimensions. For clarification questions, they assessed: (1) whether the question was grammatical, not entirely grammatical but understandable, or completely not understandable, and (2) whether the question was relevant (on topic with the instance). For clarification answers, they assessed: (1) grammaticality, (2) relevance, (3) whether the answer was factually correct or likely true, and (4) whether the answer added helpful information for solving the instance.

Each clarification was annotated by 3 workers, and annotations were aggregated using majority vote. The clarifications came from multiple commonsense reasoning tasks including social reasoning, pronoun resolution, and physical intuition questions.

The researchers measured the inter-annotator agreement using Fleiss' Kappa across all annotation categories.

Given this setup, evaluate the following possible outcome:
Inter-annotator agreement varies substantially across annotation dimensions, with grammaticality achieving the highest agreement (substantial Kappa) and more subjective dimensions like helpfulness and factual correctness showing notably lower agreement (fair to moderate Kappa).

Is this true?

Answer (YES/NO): NO